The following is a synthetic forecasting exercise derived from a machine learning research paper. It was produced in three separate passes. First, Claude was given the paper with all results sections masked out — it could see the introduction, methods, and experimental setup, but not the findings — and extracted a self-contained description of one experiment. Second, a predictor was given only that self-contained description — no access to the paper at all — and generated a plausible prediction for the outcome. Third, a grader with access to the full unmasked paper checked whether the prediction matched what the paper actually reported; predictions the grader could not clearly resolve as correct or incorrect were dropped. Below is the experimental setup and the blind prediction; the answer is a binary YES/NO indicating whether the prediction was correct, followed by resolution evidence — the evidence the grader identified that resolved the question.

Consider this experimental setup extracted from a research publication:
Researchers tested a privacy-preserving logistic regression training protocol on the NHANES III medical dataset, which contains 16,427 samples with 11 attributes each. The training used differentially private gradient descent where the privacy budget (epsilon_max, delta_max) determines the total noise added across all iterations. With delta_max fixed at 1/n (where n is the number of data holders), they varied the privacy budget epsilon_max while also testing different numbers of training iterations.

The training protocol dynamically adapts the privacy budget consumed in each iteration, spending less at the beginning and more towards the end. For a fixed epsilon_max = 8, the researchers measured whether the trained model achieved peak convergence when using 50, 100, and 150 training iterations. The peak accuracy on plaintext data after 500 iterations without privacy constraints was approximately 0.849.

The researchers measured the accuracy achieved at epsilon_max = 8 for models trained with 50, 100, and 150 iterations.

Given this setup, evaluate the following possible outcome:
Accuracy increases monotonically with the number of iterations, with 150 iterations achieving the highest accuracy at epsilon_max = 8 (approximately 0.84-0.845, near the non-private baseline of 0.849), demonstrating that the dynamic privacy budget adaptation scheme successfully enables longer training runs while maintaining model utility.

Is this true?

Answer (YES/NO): NO